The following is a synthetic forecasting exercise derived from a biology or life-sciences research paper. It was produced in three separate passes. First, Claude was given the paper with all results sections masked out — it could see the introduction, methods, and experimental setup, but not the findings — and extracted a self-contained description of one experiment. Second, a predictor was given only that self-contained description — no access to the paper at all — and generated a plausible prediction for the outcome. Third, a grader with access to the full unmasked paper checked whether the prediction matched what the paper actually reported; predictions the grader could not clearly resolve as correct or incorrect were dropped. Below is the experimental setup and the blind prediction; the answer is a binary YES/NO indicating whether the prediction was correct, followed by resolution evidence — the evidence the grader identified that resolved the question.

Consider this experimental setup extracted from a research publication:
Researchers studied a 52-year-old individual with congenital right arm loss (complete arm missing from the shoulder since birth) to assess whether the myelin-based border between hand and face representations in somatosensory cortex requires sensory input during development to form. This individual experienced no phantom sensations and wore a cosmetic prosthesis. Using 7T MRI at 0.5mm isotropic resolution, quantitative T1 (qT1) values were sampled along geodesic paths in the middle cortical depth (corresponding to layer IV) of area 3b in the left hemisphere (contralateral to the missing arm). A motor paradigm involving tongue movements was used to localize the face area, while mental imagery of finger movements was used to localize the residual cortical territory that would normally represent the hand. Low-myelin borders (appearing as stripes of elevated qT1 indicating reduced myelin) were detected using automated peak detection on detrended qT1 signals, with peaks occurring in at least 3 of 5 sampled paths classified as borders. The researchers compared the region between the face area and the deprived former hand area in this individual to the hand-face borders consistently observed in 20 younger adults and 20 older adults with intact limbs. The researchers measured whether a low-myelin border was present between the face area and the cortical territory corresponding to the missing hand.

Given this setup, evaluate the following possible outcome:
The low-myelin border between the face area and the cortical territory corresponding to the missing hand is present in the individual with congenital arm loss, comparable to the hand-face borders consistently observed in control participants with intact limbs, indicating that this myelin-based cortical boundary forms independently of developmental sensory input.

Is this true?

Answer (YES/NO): YES